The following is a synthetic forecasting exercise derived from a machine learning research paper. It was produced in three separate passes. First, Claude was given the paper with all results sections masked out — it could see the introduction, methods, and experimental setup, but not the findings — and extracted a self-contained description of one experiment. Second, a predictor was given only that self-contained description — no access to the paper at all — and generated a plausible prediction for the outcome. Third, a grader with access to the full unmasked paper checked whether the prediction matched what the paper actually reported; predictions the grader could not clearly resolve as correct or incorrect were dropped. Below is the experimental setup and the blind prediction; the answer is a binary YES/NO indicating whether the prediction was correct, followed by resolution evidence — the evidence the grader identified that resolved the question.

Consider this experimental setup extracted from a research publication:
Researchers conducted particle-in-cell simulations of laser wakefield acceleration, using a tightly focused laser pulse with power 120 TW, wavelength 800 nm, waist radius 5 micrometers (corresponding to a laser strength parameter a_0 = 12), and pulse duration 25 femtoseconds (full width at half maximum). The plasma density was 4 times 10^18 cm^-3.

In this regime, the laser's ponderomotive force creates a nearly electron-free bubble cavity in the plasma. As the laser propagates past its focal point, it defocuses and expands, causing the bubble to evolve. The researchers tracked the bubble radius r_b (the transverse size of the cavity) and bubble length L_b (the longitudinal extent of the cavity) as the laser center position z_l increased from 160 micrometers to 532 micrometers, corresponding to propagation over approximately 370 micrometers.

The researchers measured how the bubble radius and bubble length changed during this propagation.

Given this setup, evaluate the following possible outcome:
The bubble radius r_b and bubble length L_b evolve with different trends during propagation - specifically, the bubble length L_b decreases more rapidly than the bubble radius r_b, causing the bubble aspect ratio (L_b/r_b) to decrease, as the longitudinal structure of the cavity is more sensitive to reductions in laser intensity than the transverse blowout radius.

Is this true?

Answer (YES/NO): NO